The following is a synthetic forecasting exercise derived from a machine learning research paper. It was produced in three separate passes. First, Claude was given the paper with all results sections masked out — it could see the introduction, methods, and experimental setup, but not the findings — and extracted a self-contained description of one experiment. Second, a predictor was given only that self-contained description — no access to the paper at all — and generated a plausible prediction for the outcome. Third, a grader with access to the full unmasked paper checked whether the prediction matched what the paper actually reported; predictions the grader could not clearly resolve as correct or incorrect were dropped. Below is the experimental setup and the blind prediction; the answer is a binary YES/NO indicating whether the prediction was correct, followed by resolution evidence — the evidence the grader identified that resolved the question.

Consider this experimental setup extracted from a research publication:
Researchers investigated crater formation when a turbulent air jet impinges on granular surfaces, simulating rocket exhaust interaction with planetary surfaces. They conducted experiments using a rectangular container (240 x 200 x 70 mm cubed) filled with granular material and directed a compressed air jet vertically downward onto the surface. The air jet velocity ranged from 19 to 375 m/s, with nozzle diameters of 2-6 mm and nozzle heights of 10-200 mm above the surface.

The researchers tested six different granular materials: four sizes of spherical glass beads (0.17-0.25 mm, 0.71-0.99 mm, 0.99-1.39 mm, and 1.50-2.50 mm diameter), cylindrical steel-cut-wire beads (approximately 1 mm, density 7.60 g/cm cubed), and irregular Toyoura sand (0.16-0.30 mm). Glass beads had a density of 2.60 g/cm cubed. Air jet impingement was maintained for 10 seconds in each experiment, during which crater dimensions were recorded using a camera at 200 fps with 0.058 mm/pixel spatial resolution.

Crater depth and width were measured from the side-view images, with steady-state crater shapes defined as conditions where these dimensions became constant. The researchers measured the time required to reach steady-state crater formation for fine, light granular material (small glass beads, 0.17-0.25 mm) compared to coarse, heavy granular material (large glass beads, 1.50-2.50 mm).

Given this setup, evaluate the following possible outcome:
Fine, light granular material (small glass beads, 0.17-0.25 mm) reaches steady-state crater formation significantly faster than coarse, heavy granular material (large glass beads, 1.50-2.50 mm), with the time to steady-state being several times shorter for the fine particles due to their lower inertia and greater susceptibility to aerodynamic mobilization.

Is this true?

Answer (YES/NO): NO